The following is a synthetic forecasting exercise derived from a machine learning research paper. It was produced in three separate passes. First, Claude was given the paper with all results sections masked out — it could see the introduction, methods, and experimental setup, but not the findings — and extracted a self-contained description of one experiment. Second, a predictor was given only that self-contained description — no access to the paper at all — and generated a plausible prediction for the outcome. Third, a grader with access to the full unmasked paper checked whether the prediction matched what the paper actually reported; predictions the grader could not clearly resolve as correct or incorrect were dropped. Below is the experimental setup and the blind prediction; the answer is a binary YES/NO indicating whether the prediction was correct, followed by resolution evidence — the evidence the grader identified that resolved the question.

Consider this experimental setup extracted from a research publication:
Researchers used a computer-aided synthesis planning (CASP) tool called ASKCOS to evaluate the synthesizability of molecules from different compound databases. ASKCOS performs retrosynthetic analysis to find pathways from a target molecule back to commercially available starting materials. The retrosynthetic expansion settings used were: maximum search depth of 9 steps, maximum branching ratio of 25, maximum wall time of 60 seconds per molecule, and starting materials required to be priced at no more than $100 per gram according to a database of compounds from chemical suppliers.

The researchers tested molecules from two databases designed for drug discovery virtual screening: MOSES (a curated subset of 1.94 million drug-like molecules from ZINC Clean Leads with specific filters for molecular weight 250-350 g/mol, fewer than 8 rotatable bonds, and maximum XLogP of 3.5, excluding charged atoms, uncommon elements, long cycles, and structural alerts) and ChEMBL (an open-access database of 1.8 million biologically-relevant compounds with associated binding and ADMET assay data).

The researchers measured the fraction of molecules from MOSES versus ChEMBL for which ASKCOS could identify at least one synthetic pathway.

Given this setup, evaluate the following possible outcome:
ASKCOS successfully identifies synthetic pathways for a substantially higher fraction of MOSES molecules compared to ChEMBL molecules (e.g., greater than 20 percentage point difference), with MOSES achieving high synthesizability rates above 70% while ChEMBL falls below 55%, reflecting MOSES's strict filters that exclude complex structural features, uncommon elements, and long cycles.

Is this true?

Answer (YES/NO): NO